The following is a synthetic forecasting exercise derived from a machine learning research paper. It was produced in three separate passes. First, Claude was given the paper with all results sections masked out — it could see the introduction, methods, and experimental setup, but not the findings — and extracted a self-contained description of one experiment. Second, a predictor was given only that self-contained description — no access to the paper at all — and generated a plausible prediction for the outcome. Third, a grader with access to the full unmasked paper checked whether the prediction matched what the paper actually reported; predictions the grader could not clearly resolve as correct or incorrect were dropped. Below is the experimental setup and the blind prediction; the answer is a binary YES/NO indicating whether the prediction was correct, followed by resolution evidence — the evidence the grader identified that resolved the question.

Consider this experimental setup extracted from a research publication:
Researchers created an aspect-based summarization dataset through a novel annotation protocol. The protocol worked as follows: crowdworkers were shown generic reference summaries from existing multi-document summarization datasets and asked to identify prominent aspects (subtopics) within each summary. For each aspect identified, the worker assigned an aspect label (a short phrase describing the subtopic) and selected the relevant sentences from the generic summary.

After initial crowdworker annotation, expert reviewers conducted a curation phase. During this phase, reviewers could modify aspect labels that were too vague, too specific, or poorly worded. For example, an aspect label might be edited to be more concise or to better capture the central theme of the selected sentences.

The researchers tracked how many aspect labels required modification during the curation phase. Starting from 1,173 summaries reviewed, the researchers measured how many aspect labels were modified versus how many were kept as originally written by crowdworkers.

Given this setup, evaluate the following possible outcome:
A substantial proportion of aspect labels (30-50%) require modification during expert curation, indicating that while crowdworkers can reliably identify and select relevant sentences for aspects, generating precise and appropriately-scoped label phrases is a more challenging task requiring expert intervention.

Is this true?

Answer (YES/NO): NO